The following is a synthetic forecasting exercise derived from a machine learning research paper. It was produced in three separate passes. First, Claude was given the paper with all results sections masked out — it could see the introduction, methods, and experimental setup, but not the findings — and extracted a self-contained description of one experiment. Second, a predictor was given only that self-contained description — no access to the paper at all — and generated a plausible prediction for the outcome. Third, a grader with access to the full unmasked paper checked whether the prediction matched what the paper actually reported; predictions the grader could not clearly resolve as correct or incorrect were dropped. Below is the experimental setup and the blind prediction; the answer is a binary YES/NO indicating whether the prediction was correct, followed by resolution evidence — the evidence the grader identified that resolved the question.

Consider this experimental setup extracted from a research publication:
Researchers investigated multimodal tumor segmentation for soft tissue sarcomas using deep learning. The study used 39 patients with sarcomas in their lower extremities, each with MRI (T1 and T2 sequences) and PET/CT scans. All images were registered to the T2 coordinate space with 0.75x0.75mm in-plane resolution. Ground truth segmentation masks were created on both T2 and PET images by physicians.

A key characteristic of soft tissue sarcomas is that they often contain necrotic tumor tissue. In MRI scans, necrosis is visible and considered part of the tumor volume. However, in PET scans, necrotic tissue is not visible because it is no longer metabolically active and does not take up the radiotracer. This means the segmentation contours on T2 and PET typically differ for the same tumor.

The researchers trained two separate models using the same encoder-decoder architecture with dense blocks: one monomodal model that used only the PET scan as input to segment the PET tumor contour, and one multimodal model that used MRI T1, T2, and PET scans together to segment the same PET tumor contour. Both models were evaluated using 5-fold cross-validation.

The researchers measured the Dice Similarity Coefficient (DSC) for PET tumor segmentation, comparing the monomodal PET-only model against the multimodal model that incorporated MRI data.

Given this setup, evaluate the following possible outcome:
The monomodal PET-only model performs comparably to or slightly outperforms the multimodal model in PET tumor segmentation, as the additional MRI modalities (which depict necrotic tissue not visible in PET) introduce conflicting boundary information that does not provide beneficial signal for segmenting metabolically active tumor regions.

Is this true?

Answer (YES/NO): NO